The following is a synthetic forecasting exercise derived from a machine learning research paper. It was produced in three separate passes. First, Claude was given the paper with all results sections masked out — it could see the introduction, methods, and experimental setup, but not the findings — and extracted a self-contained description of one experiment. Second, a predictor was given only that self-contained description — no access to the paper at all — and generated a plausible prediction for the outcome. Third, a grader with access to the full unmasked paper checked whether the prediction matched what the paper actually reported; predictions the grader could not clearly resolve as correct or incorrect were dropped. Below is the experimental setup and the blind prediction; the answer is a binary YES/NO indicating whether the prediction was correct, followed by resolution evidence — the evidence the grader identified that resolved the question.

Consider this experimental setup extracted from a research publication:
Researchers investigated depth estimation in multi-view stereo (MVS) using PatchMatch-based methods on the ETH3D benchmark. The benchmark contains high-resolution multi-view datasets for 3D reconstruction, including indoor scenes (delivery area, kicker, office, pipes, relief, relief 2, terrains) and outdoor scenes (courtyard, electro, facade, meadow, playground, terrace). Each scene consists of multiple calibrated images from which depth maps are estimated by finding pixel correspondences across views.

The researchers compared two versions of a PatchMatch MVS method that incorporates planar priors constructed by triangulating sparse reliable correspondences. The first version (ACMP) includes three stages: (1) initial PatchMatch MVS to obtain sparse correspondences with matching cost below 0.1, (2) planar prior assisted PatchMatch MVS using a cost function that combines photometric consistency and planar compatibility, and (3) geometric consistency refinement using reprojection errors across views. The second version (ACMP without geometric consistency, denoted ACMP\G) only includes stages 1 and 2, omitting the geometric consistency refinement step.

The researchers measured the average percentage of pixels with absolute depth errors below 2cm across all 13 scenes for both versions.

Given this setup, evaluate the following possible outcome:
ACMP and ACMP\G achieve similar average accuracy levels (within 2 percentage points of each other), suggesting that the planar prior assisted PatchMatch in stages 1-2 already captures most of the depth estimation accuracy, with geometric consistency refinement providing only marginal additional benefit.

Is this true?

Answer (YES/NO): NO